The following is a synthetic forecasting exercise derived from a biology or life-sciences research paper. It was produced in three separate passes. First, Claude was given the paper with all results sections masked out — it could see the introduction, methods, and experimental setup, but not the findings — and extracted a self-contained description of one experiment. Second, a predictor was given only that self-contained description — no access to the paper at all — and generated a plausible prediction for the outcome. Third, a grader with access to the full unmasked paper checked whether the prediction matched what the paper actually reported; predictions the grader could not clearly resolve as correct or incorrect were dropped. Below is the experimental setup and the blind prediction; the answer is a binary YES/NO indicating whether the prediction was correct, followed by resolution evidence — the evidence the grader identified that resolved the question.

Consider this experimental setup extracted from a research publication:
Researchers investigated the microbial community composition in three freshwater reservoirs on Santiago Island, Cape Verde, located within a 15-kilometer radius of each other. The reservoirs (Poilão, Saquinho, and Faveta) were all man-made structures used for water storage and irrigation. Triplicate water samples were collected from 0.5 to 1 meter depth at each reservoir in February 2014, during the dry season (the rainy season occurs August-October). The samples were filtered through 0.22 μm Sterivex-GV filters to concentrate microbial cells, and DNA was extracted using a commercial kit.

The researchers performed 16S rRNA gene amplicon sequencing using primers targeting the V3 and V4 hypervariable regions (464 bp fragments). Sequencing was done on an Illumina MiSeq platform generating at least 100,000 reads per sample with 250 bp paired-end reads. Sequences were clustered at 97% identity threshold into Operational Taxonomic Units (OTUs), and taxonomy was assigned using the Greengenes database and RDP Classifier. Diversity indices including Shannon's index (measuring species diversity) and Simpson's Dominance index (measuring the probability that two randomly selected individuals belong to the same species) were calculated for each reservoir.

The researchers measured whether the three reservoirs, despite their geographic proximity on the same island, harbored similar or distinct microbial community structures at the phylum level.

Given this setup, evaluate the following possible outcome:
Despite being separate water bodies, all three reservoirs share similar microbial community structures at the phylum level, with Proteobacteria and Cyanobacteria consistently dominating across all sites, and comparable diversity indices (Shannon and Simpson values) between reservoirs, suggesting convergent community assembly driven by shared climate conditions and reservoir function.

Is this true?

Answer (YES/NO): NO